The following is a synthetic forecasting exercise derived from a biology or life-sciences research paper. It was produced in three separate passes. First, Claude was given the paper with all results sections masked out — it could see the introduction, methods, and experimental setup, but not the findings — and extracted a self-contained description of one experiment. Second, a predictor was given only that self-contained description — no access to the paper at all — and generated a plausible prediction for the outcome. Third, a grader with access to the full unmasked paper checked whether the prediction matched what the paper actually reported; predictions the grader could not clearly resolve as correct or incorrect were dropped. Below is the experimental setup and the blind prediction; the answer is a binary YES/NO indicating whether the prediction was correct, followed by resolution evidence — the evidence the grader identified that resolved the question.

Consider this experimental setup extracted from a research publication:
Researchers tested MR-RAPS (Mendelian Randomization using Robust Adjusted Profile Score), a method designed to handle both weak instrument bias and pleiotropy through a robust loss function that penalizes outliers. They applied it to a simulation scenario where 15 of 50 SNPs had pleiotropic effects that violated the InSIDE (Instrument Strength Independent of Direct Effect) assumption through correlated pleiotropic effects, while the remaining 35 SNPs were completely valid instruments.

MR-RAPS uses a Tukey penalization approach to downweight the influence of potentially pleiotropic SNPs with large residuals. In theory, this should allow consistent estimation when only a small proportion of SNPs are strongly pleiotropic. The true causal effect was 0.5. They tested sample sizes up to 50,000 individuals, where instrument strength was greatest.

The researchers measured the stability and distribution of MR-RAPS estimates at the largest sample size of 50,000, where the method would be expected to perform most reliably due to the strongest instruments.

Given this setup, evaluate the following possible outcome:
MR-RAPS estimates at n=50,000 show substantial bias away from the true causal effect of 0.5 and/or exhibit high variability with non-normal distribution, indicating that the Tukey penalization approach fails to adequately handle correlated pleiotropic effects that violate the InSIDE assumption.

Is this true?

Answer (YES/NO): YES